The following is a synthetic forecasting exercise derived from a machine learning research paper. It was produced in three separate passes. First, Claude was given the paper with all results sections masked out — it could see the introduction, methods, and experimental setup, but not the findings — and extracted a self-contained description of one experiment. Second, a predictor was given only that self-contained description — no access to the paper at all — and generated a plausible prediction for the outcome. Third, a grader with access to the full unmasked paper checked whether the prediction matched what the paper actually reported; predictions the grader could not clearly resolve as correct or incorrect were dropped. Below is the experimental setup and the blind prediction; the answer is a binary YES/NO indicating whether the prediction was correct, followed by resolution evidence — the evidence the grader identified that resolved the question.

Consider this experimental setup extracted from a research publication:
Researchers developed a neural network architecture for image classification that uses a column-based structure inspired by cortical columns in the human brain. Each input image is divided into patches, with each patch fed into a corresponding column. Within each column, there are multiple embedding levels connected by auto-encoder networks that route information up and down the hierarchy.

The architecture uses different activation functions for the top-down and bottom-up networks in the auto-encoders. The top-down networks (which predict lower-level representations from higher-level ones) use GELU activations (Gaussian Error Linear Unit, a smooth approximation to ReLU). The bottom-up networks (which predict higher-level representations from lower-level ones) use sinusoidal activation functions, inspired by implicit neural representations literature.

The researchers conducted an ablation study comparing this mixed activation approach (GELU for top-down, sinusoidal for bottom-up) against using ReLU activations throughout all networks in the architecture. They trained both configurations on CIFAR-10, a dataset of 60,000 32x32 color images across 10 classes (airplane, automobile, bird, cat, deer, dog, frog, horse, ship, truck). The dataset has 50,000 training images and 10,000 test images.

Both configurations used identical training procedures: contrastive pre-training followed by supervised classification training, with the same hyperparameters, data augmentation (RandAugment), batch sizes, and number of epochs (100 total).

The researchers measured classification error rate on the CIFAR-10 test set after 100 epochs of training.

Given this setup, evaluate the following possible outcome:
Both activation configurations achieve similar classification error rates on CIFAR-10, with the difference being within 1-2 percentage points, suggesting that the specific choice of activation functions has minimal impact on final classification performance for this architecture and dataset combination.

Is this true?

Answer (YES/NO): YES